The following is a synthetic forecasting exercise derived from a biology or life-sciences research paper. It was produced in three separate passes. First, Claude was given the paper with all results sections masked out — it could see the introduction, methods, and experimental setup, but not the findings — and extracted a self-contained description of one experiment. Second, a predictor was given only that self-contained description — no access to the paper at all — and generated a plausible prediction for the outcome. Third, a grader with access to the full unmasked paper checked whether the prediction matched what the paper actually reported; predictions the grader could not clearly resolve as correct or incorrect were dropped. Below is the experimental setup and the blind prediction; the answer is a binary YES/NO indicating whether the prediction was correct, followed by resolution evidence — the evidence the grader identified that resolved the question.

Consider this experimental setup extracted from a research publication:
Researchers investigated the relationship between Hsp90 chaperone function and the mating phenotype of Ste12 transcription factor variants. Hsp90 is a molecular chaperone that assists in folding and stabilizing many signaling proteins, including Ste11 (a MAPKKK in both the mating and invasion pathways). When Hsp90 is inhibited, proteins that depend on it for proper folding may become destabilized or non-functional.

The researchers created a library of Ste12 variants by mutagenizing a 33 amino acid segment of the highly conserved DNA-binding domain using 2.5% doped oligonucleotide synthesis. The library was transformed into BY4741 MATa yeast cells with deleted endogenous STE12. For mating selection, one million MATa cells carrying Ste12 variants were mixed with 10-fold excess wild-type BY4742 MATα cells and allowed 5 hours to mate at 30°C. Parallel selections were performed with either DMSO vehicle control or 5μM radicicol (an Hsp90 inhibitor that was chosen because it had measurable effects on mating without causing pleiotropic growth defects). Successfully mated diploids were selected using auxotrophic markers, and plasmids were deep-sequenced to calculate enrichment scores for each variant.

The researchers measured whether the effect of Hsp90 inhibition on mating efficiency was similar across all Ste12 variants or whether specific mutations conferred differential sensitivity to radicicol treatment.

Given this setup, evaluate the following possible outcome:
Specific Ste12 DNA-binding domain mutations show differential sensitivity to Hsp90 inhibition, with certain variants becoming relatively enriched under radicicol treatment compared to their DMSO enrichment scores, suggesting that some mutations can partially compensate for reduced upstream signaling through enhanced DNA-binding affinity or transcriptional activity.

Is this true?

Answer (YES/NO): NO